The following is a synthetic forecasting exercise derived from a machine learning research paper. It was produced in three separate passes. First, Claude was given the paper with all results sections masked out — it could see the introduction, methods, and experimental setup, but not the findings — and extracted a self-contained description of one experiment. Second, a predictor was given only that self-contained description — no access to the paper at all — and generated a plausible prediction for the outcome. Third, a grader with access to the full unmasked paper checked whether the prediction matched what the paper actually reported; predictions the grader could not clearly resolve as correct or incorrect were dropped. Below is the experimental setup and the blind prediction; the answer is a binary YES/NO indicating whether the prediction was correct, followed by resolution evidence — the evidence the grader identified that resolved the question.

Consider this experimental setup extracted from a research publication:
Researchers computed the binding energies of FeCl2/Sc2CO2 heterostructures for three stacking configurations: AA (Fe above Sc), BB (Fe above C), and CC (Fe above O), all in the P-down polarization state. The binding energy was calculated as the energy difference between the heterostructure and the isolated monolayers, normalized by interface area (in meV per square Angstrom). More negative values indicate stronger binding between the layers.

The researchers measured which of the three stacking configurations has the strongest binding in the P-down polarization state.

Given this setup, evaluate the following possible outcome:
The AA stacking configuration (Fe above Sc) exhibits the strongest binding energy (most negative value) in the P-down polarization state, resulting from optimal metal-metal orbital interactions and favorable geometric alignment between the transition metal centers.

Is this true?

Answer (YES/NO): NO